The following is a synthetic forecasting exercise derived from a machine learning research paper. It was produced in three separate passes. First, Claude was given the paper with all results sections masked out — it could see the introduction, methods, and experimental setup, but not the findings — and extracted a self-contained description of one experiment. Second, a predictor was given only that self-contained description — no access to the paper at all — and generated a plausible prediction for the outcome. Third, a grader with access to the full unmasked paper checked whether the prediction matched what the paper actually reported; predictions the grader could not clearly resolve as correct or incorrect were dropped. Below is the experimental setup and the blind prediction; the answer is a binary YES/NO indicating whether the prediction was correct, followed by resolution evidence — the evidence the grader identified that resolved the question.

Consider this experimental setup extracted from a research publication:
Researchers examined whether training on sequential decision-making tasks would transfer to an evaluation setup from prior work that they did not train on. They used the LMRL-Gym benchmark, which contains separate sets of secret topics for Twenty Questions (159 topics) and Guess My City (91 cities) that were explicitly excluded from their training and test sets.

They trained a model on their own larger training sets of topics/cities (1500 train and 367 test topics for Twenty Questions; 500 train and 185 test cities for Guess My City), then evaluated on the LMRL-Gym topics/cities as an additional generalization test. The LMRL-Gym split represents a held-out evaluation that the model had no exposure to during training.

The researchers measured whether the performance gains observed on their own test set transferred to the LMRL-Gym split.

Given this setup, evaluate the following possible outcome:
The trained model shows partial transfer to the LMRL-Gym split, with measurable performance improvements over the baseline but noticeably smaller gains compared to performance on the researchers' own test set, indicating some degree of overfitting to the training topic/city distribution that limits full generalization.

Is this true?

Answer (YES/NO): NO